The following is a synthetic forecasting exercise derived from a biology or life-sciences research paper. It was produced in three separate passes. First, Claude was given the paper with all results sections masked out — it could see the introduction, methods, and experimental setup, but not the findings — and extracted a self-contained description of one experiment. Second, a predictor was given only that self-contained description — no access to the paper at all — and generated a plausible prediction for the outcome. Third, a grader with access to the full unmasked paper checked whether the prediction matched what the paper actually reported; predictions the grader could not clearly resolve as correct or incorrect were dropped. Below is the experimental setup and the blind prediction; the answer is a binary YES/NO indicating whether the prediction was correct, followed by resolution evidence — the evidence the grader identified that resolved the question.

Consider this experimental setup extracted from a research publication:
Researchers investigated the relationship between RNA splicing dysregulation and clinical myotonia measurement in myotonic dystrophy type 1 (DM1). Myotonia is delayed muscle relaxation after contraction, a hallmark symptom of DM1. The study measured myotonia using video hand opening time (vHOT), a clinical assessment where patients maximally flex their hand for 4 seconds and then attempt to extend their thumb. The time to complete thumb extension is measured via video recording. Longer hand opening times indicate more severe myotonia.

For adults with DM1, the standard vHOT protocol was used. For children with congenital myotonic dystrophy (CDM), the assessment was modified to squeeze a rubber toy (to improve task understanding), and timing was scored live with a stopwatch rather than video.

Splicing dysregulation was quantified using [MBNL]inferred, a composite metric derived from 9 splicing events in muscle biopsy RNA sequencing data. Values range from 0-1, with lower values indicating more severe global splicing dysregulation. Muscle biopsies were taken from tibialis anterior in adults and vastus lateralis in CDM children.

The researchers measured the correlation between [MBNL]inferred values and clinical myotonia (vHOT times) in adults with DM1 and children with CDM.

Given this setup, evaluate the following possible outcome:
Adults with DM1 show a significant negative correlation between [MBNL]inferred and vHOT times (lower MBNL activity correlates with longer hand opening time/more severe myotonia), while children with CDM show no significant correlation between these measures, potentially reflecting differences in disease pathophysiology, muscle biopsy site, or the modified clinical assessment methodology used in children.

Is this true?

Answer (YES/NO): YES